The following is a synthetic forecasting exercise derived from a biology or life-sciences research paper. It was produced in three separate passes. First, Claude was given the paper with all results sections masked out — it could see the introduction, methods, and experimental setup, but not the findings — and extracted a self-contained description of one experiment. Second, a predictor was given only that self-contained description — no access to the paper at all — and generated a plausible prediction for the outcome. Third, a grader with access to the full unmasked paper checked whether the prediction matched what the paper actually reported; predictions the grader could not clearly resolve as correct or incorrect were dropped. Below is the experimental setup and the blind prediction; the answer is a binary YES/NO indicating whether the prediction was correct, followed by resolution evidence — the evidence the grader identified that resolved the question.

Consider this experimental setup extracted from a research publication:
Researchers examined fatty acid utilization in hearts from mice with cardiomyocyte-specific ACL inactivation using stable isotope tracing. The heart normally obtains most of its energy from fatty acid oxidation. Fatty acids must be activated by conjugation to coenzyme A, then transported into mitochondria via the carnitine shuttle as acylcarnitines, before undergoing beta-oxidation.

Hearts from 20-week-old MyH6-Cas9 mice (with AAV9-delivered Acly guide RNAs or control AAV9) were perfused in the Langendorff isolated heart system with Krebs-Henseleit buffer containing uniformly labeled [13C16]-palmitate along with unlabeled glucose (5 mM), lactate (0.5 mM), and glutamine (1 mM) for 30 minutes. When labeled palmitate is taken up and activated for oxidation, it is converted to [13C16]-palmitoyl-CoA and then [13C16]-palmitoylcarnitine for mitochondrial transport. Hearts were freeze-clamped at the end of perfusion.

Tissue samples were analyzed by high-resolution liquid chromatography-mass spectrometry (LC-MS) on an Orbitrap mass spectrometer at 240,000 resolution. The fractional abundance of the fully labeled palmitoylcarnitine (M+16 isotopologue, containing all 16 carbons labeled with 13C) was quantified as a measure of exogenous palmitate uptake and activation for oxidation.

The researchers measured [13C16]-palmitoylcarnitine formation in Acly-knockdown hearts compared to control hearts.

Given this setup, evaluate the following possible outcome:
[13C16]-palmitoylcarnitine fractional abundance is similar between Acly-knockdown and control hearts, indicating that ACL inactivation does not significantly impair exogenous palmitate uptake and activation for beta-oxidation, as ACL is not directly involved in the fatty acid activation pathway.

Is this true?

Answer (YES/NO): NO